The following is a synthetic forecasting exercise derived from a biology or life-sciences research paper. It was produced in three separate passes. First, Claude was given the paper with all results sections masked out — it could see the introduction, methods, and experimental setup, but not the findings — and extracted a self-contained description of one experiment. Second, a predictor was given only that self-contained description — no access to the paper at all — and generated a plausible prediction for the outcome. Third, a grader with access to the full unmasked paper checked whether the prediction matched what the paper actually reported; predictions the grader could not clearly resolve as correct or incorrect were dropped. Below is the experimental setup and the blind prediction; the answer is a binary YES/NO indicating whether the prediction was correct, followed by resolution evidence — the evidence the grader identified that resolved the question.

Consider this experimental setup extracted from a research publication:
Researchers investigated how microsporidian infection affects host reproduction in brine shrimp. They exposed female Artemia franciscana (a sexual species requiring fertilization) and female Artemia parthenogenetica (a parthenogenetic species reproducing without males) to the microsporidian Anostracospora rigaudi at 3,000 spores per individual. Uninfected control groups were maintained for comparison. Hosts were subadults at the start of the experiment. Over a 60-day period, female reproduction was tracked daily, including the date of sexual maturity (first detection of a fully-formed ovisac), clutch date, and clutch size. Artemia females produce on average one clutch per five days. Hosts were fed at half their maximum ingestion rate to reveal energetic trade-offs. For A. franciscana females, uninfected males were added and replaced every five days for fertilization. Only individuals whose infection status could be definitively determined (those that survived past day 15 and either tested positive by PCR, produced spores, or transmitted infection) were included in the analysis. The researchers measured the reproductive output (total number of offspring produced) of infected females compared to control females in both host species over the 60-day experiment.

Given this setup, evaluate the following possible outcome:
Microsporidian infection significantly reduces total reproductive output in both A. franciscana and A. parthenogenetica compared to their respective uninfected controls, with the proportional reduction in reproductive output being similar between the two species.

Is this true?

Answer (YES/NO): NO